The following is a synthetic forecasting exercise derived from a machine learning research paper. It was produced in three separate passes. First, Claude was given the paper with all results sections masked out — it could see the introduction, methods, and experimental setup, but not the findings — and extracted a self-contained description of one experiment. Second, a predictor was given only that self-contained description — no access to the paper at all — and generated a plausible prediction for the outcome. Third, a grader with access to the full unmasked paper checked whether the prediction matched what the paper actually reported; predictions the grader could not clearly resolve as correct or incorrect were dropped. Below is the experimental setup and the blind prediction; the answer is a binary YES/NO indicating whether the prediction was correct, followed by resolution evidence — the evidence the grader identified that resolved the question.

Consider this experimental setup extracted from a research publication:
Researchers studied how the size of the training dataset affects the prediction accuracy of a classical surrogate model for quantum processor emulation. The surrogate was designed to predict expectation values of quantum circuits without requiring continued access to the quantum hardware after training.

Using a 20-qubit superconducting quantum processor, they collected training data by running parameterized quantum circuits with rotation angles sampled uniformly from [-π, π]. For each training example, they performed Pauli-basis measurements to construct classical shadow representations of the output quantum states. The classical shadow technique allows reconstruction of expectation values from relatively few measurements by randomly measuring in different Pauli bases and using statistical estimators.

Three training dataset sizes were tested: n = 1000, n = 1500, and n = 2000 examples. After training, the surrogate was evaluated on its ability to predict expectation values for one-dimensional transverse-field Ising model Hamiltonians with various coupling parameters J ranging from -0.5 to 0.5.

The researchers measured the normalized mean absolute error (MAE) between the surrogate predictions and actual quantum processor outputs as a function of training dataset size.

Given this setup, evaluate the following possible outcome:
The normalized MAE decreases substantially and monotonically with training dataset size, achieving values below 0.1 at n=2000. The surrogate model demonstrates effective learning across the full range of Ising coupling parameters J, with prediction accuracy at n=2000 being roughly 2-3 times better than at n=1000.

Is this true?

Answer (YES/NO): NO